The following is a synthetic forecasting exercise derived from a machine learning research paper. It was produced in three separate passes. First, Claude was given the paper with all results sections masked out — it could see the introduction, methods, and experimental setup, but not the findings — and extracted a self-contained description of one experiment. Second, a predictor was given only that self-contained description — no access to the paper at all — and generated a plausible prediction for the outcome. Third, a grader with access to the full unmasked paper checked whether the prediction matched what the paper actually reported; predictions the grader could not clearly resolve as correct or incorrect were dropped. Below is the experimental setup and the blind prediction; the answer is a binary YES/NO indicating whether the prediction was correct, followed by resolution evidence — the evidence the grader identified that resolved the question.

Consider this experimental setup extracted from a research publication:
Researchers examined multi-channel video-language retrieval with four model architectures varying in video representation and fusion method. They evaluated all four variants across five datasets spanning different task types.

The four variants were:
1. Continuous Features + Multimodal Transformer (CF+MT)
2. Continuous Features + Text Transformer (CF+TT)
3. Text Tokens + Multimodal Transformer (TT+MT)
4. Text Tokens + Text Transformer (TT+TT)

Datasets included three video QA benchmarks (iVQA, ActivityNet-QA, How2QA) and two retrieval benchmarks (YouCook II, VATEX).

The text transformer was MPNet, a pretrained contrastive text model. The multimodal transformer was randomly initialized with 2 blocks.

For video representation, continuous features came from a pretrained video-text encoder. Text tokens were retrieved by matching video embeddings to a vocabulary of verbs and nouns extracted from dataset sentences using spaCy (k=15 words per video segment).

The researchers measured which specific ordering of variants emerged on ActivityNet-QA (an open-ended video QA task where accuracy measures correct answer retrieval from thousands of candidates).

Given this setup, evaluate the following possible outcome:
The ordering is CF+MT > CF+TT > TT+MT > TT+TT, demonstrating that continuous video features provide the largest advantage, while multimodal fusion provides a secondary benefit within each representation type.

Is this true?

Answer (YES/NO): NO